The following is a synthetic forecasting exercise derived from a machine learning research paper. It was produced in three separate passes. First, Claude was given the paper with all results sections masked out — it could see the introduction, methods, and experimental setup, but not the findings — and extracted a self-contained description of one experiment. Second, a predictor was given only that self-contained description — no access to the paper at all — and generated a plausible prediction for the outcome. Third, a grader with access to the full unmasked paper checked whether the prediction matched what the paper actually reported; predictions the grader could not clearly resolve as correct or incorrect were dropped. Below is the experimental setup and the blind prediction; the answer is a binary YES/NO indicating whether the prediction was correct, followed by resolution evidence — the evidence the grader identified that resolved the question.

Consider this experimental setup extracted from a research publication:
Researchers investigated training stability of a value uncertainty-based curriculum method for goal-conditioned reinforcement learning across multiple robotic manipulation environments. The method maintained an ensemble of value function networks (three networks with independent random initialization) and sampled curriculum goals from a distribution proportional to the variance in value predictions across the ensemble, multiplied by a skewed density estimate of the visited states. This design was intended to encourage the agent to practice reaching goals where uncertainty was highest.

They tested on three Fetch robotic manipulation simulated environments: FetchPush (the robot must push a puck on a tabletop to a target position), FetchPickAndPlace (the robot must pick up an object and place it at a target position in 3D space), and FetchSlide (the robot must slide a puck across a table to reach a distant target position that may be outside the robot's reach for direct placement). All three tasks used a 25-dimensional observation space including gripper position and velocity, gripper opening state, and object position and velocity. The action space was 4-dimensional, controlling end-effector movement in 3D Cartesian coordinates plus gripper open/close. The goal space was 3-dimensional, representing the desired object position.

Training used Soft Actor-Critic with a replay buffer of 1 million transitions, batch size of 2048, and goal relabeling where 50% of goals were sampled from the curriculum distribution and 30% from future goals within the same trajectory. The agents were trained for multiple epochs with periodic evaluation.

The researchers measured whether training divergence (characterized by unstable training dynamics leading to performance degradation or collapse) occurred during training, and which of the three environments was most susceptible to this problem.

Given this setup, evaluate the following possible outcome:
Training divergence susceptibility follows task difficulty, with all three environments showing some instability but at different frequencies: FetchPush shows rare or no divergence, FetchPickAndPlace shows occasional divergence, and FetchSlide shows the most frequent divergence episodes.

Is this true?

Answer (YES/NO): NO